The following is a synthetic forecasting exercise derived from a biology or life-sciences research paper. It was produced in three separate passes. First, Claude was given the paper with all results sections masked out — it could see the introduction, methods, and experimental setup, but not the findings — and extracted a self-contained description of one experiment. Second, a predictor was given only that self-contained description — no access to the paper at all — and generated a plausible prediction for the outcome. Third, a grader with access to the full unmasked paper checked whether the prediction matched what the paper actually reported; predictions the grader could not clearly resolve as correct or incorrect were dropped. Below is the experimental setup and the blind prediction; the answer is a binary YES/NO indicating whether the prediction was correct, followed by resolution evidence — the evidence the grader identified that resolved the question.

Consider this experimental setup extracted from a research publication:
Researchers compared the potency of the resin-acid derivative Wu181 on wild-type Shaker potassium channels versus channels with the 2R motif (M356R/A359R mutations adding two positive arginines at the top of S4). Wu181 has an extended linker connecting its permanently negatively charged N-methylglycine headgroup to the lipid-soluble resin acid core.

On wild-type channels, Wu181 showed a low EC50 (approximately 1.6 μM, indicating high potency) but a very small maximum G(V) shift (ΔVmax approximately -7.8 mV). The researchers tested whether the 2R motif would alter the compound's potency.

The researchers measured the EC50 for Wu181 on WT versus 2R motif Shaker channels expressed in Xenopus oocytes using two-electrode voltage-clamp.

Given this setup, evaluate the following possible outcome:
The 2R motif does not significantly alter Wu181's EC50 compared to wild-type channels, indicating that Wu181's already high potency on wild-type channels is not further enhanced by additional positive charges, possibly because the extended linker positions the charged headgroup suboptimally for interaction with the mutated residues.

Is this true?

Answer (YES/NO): YES